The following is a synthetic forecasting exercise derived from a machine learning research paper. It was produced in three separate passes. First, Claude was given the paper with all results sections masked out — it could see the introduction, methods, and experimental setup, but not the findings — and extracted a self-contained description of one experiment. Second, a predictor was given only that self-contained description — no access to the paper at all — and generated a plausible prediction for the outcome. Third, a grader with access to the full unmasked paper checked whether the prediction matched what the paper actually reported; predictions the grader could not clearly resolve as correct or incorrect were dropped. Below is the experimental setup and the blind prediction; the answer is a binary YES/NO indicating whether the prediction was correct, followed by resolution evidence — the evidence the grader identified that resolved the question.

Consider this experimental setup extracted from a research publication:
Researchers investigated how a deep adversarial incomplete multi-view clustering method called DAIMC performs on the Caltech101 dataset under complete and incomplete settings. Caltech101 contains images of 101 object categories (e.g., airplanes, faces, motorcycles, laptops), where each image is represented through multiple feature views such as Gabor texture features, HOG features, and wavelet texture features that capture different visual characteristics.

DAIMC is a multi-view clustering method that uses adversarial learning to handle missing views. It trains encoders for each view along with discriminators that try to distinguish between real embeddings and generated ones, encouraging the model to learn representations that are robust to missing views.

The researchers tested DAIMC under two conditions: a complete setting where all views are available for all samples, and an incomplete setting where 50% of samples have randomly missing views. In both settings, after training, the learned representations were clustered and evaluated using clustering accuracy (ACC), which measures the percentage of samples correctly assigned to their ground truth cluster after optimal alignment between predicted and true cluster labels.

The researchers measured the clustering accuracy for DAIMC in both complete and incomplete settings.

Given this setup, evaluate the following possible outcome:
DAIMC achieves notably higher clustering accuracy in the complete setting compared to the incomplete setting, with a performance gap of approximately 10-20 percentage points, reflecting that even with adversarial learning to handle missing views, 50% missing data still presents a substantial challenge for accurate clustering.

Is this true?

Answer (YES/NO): NO